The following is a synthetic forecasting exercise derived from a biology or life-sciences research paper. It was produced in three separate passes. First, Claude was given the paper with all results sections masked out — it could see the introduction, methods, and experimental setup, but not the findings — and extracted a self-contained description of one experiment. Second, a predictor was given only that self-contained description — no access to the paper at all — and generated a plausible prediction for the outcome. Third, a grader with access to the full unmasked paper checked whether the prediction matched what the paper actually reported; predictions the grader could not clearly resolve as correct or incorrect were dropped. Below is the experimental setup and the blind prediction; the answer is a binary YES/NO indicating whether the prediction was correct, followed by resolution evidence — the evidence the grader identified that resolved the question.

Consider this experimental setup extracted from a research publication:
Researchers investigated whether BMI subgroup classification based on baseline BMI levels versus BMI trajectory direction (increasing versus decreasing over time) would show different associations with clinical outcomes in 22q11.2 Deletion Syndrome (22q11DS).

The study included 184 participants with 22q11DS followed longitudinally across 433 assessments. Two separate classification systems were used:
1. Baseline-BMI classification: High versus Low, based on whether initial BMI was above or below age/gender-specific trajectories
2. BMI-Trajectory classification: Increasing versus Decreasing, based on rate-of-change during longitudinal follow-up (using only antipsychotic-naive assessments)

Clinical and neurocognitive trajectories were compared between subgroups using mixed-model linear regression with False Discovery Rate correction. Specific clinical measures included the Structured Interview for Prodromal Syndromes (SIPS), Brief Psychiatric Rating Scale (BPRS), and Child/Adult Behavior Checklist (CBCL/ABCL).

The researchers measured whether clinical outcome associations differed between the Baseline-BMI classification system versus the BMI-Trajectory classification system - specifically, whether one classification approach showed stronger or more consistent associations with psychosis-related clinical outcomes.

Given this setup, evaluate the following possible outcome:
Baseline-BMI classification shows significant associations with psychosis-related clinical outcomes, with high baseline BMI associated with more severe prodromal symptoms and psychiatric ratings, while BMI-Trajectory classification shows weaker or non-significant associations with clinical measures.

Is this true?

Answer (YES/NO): YES